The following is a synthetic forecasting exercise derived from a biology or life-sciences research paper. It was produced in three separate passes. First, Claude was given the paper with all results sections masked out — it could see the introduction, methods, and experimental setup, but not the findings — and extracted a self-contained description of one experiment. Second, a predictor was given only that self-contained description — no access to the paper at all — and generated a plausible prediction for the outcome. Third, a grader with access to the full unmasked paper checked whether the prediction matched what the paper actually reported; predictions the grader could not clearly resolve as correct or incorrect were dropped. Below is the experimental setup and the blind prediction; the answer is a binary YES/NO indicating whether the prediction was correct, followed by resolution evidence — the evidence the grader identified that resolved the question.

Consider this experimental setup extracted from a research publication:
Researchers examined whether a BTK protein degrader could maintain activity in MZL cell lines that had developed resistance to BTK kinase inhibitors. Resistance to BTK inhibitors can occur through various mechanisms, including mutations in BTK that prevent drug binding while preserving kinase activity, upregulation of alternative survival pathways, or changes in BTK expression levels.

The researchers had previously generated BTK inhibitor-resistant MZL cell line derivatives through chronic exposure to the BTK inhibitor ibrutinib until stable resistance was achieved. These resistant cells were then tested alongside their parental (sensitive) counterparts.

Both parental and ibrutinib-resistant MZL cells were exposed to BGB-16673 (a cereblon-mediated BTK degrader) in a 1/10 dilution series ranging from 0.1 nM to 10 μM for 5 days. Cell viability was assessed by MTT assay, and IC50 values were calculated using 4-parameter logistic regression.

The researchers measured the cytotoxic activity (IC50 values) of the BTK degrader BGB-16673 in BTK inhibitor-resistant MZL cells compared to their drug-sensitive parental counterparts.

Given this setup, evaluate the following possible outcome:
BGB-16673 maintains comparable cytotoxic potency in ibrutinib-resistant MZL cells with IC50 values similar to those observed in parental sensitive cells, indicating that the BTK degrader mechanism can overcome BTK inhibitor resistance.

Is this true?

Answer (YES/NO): NO